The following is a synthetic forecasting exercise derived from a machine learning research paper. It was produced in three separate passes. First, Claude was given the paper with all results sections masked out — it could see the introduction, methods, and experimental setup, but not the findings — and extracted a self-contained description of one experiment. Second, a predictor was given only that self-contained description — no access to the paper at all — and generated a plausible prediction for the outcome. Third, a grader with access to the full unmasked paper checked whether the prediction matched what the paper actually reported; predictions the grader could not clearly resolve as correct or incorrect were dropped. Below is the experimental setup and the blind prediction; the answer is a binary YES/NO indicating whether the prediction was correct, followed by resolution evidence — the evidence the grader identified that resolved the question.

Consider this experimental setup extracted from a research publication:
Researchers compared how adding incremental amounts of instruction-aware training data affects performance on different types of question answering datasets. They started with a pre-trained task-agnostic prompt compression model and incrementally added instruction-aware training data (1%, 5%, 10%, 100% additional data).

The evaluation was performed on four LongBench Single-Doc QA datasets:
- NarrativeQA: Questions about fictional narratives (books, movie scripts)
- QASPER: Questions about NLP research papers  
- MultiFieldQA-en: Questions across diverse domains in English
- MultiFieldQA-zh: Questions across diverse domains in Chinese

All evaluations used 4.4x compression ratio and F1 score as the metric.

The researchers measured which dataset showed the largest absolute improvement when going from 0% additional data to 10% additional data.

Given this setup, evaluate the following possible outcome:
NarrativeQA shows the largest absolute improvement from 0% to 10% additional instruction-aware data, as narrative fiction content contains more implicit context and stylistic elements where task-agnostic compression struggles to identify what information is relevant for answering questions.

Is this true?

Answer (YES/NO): NO